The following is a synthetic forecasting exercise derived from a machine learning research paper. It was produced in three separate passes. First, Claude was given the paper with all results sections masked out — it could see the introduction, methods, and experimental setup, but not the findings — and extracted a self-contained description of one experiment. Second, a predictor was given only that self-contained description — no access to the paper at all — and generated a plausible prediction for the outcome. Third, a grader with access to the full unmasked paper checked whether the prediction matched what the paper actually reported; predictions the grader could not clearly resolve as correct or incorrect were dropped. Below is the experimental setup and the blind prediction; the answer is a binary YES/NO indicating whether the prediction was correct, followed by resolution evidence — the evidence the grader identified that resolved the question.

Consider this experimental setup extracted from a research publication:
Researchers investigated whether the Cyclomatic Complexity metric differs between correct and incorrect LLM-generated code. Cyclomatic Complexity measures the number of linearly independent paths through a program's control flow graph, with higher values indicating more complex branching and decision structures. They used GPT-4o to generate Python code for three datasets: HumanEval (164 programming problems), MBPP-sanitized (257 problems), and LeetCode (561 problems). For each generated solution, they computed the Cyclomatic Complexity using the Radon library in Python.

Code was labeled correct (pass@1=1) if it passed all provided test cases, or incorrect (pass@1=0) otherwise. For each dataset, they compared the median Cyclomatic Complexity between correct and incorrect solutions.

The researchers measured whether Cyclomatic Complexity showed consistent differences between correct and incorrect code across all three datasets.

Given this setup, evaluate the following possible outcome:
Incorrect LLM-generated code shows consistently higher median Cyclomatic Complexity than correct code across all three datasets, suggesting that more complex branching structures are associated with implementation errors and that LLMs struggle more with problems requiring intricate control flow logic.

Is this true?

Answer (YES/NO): NO